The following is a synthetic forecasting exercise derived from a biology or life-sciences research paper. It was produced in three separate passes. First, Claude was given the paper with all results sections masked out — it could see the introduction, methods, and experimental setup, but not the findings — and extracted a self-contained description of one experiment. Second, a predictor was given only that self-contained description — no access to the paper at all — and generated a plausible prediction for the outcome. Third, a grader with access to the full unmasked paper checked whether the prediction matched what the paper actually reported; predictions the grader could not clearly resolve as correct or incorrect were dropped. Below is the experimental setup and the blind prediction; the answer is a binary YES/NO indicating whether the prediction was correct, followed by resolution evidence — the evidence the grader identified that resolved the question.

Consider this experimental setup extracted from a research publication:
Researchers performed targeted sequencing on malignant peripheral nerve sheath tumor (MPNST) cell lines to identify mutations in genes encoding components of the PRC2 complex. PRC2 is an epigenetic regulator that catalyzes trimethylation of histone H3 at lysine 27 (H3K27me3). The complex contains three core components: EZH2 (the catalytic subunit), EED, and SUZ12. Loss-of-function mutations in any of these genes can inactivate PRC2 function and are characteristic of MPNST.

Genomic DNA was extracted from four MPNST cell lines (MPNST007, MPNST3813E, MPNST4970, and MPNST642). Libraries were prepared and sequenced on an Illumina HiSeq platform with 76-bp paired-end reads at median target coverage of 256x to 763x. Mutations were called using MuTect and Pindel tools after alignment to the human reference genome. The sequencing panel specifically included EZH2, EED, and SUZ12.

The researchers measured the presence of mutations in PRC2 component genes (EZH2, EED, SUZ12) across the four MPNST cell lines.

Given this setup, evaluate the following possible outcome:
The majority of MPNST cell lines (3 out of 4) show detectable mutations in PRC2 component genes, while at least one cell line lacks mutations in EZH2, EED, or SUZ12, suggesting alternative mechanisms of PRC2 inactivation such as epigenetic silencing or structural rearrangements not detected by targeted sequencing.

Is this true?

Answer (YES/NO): NO